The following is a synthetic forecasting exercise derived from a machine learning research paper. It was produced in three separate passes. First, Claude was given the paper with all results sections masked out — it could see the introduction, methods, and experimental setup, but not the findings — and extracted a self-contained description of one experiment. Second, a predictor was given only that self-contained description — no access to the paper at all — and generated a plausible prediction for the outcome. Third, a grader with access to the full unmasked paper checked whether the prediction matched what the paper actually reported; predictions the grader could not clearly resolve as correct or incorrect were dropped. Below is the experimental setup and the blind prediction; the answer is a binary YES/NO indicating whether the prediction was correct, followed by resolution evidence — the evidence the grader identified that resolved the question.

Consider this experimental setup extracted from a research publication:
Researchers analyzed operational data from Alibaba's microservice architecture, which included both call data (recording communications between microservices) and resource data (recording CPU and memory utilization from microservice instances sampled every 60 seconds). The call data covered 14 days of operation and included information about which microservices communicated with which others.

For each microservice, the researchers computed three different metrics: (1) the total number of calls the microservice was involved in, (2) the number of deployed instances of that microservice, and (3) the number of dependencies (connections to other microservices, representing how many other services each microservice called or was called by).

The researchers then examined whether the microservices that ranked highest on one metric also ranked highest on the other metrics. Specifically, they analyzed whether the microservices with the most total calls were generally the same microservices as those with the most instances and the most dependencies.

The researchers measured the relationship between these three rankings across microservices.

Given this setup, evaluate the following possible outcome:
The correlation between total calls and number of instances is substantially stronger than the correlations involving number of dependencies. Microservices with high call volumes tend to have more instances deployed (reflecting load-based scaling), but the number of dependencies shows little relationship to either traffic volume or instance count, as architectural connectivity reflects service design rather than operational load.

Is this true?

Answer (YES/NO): NO